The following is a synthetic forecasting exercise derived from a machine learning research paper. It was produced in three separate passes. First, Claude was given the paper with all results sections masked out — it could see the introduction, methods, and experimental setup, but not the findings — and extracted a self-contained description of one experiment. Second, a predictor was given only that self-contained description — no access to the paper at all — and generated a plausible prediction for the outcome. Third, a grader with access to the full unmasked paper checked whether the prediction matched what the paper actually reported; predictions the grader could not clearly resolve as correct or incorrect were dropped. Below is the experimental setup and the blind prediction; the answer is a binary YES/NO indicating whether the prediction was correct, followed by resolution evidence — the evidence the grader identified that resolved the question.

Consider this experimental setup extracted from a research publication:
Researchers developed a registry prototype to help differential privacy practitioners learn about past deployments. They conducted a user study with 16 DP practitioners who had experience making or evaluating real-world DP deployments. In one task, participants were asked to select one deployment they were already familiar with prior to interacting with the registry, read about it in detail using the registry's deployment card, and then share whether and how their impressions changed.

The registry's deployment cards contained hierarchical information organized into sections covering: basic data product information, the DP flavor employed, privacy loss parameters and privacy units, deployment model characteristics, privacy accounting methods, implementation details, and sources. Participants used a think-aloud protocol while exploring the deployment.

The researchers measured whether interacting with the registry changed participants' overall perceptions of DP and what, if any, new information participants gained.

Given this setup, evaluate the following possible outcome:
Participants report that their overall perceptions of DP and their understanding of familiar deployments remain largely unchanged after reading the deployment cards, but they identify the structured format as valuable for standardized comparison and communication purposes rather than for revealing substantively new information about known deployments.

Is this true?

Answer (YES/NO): NO